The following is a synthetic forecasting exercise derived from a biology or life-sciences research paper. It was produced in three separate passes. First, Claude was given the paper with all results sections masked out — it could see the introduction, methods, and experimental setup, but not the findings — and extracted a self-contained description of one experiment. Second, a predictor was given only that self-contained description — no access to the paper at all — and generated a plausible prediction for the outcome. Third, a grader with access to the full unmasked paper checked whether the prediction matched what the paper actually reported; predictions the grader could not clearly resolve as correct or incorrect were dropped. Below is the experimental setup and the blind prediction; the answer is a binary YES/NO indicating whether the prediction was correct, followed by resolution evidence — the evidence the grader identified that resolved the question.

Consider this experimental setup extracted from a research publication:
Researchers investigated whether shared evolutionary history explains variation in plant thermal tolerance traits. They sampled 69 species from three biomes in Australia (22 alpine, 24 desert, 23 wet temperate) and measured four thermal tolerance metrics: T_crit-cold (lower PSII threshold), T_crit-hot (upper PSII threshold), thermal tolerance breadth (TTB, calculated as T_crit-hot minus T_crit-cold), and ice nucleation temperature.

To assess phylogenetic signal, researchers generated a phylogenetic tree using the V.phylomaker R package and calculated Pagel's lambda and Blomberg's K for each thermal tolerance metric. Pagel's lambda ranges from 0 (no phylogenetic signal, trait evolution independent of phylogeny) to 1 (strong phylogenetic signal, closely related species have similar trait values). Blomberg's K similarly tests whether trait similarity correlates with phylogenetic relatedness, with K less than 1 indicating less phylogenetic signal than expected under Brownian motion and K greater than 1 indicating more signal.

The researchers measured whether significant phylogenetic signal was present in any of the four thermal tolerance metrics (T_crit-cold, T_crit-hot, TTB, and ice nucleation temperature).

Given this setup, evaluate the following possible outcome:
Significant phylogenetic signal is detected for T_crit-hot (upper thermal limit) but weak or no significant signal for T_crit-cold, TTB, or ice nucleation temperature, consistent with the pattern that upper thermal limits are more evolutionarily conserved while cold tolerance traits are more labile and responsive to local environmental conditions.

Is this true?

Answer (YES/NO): NO